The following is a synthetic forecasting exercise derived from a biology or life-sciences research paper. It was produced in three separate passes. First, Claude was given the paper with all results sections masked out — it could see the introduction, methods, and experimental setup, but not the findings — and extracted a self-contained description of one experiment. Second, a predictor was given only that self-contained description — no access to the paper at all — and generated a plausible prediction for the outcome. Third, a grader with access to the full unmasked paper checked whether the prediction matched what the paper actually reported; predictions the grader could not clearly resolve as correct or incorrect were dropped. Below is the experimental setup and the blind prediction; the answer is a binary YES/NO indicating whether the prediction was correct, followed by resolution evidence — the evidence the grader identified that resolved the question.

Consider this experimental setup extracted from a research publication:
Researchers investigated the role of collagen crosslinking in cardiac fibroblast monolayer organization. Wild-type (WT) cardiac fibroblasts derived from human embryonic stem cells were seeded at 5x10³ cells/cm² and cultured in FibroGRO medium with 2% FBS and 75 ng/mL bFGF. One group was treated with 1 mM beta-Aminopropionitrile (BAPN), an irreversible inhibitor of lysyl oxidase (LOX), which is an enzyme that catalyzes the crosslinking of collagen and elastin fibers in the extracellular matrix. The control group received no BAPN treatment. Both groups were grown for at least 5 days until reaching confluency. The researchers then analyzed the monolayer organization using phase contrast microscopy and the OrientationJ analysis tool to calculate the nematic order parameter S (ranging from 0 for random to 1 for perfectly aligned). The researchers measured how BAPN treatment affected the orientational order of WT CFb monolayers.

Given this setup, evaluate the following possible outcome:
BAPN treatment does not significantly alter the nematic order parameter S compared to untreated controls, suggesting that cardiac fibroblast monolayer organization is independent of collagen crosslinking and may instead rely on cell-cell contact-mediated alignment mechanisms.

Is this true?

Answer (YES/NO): NO